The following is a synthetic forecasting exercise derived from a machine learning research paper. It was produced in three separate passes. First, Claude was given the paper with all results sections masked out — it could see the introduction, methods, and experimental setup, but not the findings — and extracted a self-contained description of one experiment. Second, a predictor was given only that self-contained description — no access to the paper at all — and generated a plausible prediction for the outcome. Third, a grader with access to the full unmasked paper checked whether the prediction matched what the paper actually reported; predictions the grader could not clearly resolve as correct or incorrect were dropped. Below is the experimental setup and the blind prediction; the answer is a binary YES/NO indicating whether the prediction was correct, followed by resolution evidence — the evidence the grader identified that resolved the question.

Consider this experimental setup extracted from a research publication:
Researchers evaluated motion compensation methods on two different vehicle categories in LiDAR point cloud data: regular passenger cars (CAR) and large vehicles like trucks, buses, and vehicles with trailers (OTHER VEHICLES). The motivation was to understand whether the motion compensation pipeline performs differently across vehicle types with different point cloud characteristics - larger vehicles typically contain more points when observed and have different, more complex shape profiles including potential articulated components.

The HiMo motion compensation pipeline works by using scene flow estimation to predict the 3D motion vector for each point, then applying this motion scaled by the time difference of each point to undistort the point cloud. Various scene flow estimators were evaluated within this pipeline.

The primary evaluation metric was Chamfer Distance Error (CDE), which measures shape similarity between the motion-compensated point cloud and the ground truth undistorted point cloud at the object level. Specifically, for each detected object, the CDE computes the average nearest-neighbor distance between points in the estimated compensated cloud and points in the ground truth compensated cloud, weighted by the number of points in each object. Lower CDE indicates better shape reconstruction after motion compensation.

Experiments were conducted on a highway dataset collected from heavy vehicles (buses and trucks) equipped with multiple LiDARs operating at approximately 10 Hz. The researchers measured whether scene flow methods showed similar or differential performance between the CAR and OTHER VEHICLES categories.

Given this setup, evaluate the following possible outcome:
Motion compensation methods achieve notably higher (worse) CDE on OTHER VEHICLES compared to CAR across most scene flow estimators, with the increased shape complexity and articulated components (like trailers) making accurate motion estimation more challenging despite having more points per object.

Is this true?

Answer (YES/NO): YES